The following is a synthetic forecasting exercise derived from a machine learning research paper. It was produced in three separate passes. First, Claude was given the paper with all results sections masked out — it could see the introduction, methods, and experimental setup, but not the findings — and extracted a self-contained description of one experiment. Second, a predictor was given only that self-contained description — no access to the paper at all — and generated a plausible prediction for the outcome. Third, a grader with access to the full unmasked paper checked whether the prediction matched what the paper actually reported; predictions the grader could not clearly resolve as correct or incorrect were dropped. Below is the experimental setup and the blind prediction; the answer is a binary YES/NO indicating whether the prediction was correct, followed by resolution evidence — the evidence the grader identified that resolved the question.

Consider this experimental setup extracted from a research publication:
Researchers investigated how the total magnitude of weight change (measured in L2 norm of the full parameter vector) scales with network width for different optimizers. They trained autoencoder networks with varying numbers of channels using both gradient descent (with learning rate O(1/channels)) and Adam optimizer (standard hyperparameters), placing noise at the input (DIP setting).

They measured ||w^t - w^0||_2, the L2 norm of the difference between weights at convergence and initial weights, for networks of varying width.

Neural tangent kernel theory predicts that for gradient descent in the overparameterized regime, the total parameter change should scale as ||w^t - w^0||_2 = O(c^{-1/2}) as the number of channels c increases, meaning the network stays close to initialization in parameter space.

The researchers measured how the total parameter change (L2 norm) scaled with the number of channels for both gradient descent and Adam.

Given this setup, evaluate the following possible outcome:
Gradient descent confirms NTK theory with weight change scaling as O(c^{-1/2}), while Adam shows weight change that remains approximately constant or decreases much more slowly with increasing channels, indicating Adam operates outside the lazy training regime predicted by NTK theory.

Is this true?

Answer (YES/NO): YES